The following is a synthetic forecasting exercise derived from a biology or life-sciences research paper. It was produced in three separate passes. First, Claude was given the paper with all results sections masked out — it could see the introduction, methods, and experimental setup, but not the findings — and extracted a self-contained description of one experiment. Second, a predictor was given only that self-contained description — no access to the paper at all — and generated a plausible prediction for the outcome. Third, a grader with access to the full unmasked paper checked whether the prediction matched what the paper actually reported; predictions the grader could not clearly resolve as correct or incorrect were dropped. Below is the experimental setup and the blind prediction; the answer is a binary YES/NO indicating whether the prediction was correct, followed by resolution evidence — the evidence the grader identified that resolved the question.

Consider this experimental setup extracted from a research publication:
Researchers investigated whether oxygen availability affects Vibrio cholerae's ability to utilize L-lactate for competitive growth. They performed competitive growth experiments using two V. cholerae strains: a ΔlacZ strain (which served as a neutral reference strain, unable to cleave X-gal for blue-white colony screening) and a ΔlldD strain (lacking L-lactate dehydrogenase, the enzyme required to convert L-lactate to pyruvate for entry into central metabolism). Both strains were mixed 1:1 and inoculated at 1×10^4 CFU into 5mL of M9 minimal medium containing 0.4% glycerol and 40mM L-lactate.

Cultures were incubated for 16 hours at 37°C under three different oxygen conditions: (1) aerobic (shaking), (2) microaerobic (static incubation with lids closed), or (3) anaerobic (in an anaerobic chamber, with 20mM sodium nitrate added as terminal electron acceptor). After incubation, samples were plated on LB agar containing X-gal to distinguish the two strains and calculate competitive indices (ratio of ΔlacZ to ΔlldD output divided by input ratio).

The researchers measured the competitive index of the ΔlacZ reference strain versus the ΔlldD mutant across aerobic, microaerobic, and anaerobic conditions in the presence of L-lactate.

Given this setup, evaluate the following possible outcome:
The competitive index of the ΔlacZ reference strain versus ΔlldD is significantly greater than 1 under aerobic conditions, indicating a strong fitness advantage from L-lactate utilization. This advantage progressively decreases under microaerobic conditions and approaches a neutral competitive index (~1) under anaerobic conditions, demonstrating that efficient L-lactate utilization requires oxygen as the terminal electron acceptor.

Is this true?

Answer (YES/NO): NO